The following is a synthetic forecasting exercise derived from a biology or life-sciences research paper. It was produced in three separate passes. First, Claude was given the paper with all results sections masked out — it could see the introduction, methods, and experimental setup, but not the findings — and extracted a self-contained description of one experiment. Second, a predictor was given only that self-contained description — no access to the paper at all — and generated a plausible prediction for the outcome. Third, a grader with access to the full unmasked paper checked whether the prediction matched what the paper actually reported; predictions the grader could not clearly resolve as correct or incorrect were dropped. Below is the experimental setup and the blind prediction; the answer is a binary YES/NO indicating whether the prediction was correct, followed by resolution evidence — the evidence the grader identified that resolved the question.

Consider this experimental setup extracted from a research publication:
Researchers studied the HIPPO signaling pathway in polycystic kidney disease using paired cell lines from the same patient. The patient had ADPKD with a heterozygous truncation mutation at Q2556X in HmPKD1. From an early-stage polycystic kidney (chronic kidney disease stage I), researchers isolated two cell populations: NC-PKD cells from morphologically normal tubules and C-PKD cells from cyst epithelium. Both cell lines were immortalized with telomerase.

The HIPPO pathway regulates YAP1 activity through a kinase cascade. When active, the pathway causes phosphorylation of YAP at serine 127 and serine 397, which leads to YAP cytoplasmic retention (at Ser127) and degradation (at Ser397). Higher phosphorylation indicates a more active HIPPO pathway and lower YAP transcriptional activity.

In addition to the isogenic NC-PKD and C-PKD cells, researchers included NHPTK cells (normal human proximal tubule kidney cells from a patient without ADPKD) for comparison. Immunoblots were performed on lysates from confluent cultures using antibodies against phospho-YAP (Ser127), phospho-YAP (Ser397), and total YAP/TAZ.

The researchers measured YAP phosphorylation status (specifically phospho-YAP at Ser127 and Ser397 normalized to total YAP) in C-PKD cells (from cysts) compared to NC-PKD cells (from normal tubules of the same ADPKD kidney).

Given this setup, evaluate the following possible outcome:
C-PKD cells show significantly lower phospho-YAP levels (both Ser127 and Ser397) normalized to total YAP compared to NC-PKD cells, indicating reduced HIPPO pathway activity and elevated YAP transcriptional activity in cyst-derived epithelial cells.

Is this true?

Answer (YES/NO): NO